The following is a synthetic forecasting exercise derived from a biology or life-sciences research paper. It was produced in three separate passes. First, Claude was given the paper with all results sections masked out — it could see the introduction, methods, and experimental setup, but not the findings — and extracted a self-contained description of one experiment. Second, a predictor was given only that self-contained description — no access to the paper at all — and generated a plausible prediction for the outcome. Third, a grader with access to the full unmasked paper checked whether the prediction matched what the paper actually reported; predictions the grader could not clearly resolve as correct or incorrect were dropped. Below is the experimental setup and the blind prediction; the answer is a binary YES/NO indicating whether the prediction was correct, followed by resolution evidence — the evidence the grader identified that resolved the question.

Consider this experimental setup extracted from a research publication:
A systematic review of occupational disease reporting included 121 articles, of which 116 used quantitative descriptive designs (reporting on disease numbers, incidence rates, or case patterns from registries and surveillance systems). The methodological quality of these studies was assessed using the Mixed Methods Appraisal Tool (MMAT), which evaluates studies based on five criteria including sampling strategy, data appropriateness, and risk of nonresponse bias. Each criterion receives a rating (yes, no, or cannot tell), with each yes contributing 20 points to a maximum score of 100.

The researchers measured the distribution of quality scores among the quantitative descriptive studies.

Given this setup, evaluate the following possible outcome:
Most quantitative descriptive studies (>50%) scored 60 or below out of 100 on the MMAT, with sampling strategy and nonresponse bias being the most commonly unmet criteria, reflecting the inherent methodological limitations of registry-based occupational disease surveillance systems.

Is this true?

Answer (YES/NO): NO